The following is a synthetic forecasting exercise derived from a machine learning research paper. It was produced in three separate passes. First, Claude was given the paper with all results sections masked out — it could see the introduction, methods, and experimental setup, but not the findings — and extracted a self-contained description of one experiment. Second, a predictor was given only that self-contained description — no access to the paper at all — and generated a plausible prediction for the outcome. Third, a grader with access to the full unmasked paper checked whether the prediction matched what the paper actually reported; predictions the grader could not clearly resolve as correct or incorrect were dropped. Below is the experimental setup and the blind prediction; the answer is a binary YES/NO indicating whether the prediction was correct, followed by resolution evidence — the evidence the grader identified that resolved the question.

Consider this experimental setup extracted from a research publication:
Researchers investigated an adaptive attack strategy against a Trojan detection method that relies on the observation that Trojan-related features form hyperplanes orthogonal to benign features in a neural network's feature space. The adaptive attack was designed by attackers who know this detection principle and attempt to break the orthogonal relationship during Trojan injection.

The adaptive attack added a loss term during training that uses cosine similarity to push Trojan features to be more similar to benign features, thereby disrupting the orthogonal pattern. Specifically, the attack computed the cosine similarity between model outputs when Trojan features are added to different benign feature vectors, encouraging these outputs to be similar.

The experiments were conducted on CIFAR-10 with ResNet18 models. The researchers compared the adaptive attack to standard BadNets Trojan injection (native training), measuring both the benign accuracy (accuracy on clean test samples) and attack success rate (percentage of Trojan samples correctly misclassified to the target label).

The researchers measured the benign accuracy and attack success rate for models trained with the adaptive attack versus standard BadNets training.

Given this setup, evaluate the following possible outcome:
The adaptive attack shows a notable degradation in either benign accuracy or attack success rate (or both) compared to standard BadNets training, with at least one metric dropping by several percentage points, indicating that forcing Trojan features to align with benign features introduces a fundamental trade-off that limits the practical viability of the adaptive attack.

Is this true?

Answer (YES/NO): YES